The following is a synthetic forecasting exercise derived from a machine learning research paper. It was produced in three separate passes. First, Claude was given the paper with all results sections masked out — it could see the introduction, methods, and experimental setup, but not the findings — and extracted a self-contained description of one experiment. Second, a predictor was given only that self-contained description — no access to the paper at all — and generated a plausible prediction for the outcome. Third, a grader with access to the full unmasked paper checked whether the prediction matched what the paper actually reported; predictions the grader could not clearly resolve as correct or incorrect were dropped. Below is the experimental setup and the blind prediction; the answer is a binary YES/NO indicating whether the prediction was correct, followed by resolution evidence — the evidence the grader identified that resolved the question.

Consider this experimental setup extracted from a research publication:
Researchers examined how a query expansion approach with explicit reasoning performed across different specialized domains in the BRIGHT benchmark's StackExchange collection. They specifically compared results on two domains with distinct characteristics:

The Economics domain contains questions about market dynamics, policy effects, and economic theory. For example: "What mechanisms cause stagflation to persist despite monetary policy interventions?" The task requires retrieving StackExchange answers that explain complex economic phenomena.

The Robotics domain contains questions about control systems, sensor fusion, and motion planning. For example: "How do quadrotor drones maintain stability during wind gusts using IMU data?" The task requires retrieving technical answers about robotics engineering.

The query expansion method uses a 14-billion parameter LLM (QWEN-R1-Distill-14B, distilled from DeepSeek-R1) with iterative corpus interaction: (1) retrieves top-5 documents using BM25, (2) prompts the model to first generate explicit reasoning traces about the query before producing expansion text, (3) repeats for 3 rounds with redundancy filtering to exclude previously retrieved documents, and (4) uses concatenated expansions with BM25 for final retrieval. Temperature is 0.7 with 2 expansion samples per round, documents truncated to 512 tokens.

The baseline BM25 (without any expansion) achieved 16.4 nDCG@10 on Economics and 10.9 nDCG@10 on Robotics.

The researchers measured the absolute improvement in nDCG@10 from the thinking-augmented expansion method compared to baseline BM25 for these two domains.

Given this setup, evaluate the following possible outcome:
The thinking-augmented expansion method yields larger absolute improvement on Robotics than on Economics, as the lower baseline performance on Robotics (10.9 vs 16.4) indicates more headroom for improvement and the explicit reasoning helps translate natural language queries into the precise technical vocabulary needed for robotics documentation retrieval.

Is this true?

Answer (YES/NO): NO